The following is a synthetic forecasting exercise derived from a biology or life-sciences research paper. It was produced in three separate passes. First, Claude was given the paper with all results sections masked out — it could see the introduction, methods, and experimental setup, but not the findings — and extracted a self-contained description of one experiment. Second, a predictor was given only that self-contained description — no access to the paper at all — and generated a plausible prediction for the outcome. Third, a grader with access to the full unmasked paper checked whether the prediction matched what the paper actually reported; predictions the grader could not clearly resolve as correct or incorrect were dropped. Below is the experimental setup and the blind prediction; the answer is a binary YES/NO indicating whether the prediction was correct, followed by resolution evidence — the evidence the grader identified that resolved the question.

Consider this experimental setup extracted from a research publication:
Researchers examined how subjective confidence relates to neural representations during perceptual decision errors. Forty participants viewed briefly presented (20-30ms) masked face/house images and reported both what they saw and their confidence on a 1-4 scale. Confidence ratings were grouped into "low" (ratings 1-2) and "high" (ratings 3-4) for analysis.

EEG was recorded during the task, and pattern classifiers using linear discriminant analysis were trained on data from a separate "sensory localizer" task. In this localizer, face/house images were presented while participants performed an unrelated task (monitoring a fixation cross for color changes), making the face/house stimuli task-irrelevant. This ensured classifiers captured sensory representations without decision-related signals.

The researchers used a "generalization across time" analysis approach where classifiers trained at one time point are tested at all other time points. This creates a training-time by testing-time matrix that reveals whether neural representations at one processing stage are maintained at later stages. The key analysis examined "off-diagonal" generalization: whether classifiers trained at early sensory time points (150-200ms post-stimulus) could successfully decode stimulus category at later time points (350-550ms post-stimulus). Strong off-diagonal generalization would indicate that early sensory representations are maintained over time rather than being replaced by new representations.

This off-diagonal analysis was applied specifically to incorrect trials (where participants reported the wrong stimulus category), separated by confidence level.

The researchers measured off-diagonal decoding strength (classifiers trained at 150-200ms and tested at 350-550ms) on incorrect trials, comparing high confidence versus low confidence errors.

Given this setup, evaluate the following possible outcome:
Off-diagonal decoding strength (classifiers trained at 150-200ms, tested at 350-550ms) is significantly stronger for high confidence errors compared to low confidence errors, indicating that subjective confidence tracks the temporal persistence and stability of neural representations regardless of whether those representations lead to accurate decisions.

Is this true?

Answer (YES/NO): NO